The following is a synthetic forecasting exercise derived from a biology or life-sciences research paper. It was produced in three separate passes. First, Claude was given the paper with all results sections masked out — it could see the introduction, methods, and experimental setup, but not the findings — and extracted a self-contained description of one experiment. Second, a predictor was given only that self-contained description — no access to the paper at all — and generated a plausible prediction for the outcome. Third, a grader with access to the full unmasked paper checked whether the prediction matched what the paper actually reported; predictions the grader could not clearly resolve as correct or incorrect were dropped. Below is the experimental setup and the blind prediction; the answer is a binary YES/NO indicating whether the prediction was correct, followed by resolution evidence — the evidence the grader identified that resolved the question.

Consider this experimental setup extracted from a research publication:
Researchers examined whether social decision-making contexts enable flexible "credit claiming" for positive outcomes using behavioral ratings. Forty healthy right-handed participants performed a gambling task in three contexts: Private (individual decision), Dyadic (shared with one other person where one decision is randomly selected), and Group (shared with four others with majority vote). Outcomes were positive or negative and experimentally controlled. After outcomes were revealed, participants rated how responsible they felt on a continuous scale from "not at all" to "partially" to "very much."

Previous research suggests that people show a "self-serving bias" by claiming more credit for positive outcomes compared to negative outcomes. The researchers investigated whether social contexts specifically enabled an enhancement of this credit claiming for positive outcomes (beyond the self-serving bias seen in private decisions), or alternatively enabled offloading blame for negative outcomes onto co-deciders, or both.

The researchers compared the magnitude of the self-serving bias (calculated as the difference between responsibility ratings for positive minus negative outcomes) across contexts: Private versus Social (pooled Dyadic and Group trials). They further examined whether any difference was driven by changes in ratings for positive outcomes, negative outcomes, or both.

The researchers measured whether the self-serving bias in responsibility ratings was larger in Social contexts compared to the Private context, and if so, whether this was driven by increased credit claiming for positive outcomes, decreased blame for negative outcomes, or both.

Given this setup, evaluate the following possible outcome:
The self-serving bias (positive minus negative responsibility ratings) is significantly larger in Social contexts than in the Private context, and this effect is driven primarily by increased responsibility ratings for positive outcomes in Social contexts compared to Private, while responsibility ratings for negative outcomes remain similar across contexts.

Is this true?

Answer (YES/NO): NO